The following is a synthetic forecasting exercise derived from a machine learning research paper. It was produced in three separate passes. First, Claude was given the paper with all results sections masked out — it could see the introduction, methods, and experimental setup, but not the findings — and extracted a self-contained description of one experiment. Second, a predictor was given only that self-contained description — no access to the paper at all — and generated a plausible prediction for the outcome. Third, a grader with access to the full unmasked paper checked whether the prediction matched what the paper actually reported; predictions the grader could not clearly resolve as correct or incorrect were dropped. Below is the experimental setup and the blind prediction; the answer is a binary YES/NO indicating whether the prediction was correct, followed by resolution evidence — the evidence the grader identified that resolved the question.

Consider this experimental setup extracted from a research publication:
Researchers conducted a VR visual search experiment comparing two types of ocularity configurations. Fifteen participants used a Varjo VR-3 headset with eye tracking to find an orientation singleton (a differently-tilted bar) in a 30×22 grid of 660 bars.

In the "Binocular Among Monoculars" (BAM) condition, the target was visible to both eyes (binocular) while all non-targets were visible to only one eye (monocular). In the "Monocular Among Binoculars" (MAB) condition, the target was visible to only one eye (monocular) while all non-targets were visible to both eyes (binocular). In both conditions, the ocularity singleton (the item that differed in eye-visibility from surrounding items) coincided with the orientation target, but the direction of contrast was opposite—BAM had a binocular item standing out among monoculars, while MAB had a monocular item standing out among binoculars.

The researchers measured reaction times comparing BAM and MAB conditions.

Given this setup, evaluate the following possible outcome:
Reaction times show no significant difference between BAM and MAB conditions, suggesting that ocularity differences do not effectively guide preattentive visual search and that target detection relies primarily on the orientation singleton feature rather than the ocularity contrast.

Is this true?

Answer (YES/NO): NO